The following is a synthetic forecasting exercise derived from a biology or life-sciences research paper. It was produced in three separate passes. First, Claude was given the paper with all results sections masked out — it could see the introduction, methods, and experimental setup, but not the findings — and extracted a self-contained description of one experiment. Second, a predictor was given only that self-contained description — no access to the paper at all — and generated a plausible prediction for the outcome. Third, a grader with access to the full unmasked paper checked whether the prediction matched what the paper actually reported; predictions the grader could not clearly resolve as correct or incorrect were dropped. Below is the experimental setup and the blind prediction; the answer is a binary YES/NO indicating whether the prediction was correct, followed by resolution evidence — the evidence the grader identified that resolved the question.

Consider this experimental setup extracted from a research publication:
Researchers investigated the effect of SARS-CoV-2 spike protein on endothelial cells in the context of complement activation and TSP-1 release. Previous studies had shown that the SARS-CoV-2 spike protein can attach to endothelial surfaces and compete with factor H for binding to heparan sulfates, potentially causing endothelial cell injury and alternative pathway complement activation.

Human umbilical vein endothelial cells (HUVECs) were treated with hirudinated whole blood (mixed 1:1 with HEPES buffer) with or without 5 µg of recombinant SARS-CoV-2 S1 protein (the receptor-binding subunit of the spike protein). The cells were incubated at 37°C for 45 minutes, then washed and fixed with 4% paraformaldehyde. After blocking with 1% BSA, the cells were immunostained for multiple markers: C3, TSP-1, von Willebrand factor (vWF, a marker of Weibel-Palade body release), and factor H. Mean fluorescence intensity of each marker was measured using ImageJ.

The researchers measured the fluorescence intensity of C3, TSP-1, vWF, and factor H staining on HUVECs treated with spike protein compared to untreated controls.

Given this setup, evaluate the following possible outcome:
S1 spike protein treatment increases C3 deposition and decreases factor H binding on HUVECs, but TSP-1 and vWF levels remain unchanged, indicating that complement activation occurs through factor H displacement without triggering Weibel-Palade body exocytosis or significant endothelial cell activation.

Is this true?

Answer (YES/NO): NO